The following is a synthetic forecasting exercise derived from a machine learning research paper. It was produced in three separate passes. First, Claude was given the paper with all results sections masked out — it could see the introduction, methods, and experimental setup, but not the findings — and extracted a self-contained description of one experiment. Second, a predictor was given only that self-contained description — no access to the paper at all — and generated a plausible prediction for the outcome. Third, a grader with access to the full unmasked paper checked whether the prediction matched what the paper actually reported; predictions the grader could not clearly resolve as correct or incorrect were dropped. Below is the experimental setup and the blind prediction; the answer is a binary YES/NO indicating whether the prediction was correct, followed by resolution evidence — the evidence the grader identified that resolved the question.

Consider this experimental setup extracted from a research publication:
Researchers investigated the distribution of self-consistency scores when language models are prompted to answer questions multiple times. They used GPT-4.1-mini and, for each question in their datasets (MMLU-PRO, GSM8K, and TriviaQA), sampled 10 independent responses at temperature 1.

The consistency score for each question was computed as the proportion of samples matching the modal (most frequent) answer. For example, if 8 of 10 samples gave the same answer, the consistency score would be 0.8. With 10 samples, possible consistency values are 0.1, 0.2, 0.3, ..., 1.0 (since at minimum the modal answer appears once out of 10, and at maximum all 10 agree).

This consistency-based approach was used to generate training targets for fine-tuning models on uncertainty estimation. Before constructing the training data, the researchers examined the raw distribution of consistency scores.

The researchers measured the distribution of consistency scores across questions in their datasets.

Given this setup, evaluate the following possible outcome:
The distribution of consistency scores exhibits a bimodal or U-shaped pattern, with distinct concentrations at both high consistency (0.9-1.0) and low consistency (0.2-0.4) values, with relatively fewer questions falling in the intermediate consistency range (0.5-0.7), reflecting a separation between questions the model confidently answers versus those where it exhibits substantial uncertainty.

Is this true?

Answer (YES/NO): NO